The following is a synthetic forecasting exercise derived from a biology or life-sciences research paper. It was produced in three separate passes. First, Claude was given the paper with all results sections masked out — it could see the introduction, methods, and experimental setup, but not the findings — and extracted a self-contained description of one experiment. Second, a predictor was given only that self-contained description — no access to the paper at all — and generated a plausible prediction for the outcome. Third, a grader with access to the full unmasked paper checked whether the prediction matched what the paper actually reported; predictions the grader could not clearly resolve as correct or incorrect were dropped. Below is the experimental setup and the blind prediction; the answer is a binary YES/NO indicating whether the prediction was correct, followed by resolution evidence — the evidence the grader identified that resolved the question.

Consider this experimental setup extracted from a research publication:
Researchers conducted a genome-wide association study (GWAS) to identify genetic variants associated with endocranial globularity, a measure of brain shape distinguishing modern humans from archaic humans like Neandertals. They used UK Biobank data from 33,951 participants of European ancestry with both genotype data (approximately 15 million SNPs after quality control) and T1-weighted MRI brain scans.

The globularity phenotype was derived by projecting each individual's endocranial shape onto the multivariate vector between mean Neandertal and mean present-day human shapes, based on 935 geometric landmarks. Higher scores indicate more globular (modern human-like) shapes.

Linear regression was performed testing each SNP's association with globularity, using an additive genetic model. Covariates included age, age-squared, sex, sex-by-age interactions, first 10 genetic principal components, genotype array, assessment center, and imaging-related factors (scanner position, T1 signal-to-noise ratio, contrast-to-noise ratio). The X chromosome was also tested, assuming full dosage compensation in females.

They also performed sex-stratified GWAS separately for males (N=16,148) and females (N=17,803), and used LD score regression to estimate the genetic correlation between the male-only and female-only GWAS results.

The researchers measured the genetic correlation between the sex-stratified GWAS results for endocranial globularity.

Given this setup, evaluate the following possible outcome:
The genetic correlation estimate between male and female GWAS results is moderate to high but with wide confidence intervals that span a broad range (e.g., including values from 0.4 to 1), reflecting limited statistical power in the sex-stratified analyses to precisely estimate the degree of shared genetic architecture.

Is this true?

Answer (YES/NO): NO